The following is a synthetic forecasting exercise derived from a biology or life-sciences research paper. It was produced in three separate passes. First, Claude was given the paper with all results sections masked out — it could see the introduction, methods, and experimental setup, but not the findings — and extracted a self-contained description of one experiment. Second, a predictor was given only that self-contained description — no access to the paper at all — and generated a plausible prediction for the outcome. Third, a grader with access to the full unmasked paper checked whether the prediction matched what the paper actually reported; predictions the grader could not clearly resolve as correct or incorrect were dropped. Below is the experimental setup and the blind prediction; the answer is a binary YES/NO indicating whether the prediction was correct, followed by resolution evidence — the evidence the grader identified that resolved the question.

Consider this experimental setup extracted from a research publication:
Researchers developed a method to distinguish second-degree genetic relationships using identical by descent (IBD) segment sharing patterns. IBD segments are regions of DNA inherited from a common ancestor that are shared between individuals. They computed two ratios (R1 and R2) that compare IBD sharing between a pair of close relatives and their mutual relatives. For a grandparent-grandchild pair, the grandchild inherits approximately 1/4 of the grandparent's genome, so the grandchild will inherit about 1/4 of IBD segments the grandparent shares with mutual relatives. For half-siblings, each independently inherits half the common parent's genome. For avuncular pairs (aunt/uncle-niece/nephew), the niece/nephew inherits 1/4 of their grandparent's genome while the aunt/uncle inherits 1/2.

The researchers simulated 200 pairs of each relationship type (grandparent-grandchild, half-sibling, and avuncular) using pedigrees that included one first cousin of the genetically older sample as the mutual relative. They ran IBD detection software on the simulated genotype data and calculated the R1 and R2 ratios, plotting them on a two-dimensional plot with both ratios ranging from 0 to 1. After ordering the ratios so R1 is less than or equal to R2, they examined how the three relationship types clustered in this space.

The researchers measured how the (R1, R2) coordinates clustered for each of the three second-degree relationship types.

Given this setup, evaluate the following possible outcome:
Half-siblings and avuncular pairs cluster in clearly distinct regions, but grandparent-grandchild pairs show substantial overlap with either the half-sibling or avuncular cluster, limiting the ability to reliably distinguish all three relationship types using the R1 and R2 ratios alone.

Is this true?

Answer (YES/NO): NO